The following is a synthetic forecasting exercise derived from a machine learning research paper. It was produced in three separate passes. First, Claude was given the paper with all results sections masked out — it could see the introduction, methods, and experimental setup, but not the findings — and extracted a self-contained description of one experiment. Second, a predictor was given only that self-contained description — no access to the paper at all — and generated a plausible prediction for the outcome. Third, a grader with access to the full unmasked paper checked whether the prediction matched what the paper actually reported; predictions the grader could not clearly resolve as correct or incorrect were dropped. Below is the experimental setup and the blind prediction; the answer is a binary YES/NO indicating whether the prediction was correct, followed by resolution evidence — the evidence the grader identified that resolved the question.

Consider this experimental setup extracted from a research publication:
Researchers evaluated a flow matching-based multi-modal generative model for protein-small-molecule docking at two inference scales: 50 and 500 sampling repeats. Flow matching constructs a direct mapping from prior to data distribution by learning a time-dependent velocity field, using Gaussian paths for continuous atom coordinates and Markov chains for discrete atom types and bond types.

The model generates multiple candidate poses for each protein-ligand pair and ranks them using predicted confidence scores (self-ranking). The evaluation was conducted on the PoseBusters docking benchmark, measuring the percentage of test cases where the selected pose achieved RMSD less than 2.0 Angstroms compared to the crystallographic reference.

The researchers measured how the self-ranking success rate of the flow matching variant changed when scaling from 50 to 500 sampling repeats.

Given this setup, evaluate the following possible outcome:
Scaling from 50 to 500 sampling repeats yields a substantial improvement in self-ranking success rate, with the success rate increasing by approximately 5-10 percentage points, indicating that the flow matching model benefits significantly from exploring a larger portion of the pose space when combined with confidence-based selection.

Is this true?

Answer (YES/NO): NO